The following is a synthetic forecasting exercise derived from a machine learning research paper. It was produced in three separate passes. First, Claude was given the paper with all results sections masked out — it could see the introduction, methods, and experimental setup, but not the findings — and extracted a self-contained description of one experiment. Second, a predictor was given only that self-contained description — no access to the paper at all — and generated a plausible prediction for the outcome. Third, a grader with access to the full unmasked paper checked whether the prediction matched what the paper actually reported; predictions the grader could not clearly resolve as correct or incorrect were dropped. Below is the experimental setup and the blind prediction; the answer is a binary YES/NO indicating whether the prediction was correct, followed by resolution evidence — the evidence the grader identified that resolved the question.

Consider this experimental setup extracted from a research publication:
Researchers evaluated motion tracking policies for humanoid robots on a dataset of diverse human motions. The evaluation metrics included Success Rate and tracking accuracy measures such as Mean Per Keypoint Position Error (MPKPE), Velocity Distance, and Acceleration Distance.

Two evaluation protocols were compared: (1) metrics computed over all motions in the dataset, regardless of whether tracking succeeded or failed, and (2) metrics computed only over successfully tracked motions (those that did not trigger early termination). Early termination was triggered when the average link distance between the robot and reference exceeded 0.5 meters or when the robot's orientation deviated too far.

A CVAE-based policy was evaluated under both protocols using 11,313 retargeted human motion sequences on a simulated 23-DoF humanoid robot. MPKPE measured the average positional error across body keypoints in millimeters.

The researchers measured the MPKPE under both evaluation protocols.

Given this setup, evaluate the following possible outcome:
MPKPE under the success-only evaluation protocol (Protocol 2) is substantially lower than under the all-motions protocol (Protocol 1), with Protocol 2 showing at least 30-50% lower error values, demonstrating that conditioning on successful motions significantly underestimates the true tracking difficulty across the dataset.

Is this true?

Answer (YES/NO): NO